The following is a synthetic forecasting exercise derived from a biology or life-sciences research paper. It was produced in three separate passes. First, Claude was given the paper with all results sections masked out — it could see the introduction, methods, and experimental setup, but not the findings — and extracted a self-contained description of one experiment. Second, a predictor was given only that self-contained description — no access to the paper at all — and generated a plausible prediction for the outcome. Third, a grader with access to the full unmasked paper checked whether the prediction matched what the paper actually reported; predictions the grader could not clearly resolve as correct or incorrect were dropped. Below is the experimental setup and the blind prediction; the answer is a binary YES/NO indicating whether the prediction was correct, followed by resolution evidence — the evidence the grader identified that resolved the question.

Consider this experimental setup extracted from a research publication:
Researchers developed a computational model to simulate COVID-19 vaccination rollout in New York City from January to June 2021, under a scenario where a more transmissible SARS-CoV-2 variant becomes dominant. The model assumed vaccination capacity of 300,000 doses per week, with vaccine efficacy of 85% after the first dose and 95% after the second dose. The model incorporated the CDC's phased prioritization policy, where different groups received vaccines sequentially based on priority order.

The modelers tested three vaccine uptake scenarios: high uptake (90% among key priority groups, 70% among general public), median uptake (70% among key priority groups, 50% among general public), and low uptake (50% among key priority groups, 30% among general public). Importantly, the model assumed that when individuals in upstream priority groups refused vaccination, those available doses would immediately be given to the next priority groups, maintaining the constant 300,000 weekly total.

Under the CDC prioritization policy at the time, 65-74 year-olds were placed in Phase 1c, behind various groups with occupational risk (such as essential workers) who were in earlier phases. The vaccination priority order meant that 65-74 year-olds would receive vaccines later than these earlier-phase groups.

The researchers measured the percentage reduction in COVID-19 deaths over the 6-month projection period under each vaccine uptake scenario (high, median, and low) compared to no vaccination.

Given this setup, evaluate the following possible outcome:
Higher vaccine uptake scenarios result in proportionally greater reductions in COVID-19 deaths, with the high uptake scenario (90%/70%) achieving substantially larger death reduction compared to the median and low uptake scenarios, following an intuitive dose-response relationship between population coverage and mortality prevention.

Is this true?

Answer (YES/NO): NO